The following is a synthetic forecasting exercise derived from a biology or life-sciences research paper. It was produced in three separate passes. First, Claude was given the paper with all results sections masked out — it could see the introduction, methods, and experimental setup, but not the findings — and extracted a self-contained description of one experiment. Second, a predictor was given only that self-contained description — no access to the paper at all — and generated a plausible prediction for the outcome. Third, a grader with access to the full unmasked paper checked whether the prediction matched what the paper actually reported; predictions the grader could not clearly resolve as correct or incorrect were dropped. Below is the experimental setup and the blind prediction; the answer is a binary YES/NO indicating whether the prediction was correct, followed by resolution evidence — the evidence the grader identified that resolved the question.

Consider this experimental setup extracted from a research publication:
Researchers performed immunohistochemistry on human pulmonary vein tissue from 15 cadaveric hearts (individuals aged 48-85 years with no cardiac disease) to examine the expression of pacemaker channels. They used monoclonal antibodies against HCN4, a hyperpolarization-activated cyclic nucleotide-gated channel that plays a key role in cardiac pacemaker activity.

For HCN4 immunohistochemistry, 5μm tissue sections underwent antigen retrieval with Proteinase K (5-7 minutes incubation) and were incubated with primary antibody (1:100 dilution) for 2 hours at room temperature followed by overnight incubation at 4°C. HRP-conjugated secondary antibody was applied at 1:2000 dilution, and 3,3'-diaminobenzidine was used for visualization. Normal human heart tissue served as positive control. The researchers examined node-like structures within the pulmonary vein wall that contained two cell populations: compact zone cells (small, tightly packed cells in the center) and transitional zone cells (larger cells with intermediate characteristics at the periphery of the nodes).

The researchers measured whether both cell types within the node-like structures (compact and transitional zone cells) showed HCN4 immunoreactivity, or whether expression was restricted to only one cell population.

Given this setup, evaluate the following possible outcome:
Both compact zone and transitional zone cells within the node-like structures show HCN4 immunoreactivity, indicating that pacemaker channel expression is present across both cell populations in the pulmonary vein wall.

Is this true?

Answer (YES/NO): YES